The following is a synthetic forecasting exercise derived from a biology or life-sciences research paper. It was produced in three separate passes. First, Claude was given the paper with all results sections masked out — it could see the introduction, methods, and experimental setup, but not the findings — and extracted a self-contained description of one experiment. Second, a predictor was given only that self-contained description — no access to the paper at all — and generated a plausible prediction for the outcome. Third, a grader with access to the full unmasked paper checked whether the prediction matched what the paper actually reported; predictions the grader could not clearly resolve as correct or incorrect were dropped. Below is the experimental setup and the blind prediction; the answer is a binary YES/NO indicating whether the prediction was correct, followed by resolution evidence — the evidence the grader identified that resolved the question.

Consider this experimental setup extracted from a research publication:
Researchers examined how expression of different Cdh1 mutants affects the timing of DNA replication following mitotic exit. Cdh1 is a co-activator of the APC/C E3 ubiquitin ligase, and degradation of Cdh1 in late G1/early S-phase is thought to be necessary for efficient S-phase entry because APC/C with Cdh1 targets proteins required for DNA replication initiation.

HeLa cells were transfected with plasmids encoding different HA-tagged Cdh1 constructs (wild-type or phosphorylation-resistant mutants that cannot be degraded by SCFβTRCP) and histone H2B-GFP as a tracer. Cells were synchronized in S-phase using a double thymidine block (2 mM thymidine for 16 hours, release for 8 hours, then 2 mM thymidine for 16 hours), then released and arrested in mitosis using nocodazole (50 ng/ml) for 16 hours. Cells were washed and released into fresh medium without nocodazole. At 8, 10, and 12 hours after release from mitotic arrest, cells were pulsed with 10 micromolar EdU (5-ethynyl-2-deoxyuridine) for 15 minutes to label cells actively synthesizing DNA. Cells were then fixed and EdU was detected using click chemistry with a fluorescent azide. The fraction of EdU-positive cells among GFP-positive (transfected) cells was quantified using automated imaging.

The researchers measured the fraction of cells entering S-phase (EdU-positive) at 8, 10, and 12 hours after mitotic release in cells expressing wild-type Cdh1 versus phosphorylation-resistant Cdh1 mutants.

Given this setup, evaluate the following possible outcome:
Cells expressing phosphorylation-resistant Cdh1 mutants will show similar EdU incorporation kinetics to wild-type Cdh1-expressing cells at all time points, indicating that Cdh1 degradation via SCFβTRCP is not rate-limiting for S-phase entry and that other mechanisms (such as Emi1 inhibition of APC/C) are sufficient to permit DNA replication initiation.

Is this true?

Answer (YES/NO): NO